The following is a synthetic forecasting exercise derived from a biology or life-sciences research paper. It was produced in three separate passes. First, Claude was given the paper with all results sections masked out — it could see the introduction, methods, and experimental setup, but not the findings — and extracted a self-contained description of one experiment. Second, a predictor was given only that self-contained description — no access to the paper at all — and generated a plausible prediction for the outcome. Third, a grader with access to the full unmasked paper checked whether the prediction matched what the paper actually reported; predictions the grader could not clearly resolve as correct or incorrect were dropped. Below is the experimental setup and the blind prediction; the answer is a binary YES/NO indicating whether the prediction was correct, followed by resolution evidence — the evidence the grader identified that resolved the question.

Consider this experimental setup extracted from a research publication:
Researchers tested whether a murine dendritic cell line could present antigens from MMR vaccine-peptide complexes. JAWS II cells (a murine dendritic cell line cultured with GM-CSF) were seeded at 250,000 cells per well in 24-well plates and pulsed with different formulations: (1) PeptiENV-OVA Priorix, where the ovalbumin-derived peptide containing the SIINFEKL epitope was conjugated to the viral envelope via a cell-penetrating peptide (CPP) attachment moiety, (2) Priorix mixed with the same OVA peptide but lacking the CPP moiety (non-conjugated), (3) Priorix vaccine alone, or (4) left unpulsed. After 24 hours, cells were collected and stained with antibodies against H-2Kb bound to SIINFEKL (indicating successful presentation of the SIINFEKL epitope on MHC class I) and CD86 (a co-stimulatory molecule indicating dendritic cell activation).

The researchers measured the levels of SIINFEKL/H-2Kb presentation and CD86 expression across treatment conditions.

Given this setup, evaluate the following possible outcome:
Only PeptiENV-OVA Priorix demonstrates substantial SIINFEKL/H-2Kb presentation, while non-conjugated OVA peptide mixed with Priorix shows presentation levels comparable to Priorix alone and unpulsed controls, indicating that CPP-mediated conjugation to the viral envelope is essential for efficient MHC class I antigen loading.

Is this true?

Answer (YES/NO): NO